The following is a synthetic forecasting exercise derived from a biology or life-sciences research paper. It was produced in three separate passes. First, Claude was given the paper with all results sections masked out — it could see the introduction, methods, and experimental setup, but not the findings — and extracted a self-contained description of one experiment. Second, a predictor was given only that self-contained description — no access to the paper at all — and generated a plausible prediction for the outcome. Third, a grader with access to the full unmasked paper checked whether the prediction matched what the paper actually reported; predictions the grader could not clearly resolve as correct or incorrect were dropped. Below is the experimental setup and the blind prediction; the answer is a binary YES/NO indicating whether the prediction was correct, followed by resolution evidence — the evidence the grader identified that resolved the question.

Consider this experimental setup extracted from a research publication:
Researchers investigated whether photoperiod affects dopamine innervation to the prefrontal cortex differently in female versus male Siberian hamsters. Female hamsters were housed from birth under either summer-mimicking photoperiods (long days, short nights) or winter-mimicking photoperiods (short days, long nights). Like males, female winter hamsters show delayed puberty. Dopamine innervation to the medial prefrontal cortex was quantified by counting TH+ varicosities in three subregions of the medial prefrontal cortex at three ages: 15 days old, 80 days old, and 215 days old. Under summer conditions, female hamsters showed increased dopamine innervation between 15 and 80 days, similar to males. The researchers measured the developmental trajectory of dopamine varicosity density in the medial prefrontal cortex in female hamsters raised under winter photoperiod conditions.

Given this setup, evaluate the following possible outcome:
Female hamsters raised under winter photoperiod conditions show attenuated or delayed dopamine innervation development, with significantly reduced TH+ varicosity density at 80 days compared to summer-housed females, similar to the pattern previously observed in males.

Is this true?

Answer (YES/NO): NO